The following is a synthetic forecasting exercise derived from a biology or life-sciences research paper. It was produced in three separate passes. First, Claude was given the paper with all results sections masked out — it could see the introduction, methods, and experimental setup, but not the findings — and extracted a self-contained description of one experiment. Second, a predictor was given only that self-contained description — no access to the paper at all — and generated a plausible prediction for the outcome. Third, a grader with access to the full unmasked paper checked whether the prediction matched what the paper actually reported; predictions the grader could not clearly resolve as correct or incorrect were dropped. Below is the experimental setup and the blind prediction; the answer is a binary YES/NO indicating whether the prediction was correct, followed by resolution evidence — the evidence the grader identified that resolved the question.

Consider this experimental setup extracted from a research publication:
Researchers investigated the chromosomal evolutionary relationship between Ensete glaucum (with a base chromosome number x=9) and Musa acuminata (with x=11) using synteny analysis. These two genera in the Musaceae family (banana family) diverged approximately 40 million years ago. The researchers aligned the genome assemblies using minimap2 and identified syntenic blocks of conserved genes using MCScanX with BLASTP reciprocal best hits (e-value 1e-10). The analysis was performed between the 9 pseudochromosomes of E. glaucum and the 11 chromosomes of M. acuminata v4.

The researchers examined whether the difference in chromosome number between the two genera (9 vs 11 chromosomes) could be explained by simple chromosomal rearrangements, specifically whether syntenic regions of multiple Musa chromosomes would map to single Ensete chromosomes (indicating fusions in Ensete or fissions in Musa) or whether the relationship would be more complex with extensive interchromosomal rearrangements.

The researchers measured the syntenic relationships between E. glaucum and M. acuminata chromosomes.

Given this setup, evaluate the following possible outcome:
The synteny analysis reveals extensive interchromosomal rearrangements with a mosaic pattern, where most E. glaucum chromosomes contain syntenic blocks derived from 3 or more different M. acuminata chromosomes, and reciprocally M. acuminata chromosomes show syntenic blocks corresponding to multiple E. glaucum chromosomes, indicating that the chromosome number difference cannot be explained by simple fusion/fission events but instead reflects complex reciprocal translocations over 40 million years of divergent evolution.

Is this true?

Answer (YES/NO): NO